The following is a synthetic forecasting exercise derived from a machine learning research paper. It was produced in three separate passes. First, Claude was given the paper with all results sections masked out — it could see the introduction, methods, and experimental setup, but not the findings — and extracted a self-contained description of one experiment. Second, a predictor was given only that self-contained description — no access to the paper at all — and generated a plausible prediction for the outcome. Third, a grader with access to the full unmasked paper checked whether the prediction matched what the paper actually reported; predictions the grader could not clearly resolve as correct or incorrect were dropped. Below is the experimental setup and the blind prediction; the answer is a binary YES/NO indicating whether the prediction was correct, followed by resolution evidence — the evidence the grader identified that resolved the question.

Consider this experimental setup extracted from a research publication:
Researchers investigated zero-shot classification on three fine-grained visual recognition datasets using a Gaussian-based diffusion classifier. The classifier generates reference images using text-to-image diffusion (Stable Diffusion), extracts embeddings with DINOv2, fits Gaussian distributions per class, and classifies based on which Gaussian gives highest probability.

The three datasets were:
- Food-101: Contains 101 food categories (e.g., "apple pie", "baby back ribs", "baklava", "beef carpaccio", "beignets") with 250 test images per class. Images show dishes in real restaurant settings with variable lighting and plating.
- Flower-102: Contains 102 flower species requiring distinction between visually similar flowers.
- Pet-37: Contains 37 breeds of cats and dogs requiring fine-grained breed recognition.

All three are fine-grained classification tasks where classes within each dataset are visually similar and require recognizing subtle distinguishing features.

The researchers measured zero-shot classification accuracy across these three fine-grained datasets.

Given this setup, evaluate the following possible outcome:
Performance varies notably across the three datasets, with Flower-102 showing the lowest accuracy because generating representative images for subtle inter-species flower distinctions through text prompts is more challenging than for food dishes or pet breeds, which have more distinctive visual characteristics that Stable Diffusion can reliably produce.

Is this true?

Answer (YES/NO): NO